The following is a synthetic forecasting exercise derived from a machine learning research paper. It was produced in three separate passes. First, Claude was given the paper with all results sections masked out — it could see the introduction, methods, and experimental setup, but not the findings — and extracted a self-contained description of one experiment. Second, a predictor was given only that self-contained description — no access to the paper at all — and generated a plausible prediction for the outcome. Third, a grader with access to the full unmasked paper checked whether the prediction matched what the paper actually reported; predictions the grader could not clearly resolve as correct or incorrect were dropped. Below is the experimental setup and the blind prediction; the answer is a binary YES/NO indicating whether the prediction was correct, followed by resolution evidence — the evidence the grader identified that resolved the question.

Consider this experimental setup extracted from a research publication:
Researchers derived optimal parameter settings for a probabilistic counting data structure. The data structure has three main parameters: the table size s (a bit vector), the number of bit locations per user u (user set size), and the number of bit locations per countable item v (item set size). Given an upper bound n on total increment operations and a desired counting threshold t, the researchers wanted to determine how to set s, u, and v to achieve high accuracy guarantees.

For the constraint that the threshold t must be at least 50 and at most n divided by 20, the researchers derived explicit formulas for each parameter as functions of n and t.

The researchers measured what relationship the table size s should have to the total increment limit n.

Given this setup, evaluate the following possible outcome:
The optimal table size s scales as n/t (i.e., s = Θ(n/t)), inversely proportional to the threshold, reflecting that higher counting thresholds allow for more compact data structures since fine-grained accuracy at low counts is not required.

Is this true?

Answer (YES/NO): NO